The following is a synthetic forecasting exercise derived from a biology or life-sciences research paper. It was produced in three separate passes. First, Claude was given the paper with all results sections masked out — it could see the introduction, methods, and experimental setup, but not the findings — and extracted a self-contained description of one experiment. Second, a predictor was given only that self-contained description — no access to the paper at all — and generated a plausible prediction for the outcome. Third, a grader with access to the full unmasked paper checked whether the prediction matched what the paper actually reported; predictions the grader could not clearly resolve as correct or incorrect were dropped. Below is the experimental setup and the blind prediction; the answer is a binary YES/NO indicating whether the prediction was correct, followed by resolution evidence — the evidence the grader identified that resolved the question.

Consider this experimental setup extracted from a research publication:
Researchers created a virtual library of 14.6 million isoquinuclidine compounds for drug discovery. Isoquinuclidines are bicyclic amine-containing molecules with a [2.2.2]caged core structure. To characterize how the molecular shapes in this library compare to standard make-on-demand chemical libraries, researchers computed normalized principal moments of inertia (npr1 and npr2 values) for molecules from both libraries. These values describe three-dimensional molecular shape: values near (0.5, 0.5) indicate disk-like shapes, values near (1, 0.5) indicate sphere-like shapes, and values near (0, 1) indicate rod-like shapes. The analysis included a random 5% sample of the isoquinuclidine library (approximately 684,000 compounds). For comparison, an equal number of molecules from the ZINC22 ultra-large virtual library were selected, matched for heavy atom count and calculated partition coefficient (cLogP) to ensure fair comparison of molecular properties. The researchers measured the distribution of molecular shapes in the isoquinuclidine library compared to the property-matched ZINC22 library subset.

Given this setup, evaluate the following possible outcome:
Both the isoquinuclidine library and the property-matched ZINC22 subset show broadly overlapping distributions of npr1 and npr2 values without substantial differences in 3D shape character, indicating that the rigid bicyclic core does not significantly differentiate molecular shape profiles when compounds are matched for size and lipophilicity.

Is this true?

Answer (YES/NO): NO